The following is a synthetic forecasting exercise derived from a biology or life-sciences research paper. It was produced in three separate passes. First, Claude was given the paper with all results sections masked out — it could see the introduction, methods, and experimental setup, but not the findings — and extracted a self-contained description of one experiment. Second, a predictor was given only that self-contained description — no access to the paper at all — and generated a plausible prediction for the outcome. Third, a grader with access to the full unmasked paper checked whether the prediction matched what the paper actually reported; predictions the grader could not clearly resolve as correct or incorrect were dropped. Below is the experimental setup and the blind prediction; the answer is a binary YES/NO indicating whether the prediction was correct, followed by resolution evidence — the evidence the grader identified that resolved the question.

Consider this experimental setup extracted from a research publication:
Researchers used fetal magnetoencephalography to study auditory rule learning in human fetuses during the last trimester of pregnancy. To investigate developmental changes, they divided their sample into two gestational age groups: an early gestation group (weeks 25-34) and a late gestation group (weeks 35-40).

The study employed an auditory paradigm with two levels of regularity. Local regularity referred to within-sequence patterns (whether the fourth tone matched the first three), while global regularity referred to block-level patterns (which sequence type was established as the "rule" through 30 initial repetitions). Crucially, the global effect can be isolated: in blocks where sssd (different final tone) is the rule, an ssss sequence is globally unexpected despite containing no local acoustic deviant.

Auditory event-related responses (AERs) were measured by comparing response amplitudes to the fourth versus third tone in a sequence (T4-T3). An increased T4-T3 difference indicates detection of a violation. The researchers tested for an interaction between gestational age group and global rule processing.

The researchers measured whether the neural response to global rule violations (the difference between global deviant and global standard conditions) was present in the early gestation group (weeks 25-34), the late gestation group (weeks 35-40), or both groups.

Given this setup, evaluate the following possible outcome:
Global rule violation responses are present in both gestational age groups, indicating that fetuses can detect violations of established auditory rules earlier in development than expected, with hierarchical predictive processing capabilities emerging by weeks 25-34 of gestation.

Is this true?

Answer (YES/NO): NO